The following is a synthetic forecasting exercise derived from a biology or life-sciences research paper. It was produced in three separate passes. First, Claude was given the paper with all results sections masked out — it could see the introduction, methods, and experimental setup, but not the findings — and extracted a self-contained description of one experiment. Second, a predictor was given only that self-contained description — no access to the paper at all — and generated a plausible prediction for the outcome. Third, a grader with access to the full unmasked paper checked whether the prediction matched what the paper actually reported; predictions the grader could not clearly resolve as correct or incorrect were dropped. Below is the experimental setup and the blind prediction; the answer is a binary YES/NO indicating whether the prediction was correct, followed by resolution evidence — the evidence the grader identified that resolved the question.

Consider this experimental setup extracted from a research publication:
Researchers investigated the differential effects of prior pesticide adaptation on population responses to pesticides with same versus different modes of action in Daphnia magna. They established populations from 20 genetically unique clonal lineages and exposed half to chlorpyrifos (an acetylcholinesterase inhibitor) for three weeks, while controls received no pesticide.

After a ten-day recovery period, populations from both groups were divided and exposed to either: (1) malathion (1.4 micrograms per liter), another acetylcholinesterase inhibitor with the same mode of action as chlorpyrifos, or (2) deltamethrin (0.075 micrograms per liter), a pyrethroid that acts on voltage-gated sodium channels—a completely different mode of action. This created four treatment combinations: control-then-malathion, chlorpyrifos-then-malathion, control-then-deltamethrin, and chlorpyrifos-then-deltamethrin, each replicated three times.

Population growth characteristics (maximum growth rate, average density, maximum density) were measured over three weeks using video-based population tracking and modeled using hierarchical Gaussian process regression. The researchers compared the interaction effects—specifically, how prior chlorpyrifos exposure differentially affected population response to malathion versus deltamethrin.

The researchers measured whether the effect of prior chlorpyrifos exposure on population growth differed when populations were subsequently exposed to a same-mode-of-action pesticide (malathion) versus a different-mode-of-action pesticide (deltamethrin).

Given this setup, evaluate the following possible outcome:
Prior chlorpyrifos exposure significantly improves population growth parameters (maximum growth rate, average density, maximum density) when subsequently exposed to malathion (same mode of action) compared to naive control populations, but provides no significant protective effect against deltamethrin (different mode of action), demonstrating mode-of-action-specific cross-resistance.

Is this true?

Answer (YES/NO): NO